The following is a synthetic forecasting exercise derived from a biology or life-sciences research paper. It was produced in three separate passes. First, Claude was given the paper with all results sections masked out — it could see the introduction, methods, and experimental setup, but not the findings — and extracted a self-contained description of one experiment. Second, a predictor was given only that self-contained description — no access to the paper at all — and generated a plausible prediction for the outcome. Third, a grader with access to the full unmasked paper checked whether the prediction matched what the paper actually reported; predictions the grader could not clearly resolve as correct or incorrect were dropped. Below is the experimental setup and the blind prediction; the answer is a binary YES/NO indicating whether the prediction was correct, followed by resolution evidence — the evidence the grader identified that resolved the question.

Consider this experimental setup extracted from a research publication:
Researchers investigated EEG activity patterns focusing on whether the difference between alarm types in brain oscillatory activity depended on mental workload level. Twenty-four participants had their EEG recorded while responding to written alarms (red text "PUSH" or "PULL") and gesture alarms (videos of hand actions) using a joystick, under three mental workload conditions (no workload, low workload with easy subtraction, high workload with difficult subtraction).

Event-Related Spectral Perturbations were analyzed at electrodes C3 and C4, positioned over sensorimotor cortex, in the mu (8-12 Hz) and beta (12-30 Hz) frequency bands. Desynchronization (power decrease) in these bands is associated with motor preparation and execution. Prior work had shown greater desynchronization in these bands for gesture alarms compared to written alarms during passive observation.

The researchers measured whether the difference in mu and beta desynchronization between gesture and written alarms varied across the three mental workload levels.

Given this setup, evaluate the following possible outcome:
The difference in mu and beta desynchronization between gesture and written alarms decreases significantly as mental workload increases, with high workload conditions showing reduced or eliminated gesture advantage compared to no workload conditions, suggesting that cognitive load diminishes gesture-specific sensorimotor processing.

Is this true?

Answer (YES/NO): NO